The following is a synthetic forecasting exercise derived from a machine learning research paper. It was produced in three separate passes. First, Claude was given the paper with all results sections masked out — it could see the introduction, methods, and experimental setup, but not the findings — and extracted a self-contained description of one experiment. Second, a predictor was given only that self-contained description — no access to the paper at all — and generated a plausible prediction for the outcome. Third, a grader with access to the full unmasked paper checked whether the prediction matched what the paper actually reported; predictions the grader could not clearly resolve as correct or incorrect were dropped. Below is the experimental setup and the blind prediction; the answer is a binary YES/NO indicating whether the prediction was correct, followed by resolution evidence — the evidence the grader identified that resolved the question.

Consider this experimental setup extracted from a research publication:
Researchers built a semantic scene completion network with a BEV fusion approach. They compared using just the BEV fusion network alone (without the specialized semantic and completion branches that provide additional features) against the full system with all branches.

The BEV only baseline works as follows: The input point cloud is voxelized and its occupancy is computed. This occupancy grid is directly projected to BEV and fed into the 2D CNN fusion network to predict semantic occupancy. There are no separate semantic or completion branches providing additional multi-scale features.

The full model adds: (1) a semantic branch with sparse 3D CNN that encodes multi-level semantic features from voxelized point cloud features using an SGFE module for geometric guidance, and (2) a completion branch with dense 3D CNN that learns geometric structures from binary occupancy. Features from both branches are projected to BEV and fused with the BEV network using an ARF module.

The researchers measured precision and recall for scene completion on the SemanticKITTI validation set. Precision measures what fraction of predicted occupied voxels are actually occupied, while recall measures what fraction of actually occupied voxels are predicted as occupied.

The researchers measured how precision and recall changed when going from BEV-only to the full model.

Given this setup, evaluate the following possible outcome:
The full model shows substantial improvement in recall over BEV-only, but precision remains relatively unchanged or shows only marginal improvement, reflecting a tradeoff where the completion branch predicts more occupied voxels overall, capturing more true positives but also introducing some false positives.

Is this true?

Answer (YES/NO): NO